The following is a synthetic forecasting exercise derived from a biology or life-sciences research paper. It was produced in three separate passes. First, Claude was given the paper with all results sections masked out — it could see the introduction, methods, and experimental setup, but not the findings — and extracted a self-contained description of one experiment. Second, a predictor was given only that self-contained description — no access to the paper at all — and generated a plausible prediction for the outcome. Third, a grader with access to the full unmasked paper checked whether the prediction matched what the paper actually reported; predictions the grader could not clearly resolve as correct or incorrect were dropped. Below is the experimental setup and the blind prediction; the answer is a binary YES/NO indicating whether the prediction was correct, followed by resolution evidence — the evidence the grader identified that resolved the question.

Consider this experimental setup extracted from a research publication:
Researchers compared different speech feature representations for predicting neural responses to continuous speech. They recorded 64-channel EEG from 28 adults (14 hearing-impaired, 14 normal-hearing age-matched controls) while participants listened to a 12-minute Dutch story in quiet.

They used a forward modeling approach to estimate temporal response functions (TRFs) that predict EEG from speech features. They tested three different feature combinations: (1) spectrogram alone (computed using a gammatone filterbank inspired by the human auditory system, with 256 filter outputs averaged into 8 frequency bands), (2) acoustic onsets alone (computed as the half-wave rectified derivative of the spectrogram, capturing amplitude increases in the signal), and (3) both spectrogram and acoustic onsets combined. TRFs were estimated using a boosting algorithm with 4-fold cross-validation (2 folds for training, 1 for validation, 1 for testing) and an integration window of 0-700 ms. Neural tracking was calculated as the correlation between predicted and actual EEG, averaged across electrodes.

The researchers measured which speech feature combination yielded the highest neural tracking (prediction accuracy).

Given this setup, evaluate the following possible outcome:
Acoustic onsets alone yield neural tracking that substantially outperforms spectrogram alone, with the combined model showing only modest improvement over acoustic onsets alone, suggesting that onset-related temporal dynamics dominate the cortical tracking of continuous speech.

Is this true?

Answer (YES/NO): NO